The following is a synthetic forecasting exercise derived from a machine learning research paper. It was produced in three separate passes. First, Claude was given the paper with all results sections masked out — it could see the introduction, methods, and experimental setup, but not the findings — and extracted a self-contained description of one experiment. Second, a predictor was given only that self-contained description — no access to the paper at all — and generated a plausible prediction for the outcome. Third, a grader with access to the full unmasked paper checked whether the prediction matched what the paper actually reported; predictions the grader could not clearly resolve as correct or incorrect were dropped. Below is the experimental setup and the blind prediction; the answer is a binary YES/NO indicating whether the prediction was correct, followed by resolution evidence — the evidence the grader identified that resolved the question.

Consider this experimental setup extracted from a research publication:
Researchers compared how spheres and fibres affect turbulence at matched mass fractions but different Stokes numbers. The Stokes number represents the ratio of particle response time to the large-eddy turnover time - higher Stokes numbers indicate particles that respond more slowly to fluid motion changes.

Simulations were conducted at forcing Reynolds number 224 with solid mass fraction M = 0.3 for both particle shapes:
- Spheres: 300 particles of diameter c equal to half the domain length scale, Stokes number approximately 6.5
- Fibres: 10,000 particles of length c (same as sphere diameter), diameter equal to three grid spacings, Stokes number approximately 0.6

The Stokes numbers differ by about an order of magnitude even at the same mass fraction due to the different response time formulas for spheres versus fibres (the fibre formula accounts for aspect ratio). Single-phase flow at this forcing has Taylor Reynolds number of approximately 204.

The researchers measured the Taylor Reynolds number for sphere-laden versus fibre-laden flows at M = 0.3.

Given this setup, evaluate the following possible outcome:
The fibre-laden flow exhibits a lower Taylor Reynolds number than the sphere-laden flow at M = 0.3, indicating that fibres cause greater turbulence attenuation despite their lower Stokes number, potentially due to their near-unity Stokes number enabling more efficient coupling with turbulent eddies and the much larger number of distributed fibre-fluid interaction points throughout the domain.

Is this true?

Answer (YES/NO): NO